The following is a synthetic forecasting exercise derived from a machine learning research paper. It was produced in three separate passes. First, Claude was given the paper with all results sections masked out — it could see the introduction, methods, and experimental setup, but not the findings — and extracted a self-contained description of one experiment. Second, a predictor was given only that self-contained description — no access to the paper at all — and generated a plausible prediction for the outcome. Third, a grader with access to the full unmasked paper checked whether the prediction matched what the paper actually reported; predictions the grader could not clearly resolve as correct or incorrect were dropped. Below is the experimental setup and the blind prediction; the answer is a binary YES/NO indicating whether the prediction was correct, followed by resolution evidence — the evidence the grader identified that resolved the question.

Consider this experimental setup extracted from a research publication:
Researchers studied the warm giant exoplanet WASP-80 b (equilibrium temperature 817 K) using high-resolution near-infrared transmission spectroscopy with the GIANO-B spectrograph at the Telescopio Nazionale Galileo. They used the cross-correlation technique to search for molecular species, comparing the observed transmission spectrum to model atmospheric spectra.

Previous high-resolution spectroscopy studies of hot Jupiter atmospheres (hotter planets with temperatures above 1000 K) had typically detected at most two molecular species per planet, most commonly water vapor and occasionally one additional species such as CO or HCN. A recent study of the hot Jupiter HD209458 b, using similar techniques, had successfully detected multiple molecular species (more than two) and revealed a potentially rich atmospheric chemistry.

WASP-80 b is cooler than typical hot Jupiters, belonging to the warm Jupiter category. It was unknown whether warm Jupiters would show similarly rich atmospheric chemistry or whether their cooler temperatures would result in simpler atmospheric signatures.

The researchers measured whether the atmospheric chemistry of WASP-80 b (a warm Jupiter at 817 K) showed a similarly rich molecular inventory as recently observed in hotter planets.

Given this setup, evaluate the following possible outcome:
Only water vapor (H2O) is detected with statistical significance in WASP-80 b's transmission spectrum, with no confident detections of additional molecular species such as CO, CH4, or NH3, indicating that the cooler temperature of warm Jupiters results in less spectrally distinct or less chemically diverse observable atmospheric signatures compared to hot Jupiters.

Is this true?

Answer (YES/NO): NO